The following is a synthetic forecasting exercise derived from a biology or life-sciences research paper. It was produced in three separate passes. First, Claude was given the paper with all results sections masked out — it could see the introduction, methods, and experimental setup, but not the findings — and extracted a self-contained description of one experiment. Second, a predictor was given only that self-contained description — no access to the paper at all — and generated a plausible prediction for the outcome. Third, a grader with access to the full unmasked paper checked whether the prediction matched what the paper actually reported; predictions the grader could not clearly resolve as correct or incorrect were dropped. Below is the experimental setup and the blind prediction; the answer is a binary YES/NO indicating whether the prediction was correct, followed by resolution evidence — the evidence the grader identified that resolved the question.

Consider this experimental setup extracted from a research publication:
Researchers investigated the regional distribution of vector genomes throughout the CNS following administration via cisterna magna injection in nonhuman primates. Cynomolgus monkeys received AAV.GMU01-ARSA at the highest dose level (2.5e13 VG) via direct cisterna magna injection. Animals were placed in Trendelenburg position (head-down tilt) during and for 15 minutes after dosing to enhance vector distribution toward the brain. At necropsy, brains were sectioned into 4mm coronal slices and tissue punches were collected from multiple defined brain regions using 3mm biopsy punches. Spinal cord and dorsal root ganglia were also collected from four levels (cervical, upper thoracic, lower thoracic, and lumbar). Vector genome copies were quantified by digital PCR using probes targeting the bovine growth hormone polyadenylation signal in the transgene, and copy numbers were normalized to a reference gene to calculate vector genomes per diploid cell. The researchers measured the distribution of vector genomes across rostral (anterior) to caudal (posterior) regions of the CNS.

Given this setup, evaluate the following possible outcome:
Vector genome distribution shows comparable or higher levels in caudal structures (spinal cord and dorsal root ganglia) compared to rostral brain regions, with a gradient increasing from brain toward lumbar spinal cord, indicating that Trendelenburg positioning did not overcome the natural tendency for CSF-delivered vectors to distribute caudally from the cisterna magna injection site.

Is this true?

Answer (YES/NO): NO